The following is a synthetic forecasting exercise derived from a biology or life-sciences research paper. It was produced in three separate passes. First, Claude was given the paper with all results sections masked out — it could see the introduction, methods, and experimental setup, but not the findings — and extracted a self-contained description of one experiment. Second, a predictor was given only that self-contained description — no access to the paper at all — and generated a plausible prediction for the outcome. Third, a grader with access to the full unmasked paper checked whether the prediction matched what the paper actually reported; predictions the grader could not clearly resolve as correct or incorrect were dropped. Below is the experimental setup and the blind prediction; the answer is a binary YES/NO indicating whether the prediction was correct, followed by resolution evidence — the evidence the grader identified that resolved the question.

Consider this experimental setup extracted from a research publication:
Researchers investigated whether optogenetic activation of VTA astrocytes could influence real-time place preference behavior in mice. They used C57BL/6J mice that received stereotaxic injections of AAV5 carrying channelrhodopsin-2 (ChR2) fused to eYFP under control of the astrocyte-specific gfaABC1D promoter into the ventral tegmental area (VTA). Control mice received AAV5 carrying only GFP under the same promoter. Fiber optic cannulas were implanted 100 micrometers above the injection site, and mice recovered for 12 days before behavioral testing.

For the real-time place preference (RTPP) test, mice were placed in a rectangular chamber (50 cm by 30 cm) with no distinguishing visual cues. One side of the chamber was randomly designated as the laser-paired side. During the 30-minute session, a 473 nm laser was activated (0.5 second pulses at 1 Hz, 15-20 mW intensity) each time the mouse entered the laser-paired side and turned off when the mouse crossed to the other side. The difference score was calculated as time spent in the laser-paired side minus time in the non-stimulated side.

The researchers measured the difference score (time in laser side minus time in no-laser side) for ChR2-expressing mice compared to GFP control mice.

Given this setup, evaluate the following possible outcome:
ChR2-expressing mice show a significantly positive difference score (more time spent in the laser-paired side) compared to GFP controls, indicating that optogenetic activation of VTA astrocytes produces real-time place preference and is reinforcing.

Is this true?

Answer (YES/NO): NO